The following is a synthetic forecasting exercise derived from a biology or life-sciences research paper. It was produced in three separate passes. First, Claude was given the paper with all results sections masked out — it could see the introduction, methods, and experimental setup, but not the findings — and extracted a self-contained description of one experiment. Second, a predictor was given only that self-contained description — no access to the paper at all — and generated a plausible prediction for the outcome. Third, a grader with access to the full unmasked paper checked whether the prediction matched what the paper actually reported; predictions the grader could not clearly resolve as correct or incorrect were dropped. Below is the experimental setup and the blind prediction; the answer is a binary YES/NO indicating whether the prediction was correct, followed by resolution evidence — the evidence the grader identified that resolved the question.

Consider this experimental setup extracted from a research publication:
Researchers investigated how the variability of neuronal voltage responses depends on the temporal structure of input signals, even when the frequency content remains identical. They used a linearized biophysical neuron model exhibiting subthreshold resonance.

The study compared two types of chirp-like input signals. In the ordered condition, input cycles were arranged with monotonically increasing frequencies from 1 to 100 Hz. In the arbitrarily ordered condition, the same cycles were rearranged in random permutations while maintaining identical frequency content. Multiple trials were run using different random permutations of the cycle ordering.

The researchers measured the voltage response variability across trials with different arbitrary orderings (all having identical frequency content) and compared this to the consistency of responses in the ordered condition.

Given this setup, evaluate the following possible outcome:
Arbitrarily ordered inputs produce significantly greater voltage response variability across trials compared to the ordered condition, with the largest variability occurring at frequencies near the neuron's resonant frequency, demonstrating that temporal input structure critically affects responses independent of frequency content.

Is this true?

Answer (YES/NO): NO